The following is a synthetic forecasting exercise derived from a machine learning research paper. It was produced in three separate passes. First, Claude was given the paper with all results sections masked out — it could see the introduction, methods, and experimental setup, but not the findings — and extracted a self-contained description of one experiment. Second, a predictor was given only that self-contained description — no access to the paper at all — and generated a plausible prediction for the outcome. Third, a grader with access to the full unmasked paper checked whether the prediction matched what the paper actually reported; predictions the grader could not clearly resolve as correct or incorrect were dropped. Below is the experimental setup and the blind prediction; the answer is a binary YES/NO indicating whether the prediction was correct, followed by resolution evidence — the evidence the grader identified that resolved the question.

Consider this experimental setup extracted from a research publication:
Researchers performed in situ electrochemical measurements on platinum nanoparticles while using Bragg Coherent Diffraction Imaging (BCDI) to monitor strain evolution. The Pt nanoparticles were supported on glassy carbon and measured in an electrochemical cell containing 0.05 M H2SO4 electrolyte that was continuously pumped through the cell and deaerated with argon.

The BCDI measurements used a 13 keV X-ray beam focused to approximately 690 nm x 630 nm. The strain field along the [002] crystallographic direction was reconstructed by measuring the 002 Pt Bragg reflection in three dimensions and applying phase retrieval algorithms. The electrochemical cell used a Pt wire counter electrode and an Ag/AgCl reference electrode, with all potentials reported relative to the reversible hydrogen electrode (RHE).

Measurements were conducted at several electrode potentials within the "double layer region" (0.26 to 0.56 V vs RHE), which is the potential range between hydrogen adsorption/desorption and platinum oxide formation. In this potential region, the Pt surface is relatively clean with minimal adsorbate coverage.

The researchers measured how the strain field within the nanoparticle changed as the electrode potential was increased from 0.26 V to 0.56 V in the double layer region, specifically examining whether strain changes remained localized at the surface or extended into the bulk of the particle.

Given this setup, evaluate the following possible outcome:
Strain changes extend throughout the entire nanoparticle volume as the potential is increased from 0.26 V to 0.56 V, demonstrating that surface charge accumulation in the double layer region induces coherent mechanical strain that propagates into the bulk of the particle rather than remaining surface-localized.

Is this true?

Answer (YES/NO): YES